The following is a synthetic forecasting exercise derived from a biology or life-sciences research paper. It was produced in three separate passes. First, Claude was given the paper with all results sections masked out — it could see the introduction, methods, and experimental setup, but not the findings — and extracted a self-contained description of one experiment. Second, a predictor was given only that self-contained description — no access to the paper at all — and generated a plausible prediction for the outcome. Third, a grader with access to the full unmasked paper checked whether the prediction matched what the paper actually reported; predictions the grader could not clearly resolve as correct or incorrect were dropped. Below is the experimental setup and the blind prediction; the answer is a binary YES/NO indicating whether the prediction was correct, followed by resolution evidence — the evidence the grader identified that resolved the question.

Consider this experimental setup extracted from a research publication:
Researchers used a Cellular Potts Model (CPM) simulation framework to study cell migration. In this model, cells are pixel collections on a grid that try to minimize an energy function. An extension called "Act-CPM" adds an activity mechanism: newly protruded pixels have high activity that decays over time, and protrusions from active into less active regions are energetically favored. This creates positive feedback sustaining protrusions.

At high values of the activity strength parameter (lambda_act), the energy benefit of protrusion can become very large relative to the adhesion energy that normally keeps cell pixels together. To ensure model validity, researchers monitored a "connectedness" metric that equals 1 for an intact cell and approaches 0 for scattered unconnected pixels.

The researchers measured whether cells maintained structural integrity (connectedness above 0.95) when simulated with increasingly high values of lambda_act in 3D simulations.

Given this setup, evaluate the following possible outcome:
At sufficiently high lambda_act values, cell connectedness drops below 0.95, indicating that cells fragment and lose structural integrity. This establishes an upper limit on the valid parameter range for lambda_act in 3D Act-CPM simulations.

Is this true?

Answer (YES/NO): YES